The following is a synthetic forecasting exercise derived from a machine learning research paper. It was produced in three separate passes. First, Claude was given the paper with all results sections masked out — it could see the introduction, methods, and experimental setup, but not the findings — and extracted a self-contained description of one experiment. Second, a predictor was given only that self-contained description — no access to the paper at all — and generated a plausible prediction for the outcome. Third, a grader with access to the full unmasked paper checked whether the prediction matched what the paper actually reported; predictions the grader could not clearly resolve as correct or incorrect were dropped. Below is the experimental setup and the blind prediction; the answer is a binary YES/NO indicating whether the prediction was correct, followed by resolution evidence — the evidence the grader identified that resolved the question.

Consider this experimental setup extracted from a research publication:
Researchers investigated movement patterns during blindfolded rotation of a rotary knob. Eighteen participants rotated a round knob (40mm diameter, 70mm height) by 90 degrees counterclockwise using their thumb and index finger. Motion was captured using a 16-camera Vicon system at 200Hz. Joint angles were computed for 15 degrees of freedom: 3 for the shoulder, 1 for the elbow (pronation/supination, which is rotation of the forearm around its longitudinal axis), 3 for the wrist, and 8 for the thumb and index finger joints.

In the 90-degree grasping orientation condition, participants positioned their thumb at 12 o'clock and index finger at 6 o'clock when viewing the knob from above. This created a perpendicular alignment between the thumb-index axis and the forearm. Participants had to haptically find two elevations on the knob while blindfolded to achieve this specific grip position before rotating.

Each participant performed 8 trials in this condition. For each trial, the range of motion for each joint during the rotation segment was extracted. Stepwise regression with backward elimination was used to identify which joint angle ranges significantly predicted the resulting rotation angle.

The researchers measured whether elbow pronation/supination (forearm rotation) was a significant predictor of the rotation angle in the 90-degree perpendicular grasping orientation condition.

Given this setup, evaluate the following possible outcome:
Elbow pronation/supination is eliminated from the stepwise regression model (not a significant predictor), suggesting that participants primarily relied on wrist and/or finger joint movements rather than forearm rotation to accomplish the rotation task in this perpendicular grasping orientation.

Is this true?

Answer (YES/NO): YES